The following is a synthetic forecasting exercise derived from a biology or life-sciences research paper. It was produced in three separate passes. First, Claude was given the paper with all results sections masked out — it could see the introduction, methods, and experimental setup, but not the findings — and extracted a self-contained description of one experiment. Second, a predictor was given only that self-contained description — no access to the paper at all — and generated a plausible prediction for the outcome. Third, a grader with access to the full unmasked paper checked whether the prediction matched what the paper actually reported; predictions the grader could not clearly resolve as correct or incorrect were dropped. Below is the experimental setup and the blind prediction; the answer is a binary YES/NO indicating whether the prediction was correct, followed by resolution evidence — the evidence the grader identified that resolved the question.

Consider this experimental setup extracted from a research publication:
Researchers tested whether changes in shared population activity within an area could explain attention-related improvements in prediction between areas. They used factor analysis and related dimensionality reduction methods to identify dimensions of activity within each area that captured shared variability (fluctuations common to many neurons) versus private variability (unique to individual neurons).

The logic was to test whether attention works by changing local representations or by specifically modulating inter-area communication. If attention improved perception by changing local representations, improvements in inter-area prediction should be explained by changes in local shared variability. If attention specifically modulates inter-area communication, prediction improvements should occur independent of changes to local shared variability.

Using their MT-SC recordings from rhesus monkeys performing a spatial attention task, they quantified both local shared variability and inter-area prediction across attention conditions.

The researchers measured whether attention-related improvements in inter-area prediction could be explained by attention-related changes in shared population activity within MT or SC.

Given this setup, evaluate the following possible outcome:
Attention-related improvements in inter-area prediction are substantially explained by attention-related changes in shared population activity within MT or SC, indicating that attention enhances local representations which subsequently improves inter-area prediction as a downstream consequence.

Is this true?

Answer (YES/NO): NO